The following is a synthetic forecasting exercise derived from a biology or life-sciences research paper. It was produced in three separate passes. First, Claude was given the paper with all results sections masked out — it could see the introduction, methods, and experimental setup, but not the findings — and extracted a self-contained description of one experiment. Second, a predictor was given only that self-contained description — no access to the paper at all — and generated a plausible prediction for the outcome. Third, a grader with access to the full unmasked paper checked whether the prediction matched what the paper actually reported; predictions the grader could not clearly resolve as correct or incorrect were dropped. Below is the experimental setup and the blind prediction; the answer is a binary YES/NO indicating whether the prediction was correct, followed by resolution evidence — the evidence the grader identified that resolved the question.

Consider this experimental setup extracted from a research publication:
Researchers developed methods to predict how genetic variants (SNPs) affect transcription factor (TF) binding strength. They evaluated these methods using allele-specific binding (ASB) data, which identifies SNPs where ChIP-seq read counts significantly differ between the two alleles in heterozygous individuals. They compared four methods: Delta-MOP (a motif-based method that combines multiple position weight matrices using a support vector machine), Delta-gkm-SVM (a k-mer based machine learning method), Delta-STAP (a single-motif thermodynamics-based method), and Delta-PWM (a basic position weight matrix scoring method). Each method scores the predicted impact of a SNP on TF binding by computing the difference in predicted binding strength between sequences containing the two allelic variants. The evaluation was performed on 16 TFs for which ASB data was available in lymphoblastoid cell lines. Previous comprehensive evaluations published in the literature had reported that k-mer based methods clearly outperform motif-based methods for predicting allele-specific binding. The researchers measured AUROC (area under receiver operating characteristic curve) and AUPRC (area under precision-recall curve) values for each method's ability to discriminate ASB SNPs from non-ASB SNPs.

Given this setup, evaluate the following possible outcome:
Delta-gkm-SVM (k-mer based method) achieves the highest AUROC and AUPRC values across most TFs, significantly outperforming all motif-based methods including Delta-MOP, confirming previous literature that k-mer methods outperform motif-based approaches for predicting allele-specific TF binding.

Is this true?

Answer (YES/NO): NO